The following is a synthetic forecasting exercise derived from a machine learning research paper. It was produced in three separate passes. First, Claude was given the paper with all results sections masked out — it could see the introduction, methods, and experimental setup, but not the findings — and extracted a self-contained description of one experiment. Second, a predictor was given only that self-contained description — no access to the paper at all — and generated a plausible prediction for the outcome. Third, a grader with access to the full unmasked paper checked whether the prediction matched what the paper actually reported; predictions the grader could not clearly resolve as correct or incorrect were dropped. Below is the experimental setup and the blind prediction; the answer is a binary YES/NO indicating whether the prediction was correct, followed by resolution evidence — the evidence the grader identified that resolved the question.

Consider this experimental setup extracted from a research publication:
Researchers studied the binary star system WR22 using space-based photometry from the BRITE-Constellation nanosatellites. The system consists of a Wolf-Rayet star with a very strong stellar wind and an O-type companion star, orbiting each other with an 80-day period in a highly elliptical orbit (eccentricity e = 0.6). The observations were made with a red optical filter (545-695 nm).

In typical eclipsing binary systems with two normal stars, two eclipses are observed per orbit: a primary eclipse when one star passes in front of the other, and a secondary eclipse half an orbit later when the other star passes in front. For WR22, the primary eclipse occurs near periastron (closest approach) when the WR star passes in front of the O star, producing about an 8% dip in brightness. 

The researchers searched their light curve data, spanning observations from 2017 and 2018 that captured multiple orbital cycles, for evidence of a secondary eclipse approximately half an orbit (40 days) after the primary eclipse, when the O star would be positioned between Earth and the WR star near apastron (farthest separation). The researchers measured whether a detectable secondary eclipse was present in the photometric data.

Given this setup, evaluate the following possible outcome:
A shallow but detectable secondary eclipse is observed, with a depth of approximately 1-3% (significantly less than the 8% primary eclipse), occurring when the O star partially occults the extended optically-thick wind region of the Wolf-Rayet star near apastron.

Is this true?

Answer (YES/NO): NO